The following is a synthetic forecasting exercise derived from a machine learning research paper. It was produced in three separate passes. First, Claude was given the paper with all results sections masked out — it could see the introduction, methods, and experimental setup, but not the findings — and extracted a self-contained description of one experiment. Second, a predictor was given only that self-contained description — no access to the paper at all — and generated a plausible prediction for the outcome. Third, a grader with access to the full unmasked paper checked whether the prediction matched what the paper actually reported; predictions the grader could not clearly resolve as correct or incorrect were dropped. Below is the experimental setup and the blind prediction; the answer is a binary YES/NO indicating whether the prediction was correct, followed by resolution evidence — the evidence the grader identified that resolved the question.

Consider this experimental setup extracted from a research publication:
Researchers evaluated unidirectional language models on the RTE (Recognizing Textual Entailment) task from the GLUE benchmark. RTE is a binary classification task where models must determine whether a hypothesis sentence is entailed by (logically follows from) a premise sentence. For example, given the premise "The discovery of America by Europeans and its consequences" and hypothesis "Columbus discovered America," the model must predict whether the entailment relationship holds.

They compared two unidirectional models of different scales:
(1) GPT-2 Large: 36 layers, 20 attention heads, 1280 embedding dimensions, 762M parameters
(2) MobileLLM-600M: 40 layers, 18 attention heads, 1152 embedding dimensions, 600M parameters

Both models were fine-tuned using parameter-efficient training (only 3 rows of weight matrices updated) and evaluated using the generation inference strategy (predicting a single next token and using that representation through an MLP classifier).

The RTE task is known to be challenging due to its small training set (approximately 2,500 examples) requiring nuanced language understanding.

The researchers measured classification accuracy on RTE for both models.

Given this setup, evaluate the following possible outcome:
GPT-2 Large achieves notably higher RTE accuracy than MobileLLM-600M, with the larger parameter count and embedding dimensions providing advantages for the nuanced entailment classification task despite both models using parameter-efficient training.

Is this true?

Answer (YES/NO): NO